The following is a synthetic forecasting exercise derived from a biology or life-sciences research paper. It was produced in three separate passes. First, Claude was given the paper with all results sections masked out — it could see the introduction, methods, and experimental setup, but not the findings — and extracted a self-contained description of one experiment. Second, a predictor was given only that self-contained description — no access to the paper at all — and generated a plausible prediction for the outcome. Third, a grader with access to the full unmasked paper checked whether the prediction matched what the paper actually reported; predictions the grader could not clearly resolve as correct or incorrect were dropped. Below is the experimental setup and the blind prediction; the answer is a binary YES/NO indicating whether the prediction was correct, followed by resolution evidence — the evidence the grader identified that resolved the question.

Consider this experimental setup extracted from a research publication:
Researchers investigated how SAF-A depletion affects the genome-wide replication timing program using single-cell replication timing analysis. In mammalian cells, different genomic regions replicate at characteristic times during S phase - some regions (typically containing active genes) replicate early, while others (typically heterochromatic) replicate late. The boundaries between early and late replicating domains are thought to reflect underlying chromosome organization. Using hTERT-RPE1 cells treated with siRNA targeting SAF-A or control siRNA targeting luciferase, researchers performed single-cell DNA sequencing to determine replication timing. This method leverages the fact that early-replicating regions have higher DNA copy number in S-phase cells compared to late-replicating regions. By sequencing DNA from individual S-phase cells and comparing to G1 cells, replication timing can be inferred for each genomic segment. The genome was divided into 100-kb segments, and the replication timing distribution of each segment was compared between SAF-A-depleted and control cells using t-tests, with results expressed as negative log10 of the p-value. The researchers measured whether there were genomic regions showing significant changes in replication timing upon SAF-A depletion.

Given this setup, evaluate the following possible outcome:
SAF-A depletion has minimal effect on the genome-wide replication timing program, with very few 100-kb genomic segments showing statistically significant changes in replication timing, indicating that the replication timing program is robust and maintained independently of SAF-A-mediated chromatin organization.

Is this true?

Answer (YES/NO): NO